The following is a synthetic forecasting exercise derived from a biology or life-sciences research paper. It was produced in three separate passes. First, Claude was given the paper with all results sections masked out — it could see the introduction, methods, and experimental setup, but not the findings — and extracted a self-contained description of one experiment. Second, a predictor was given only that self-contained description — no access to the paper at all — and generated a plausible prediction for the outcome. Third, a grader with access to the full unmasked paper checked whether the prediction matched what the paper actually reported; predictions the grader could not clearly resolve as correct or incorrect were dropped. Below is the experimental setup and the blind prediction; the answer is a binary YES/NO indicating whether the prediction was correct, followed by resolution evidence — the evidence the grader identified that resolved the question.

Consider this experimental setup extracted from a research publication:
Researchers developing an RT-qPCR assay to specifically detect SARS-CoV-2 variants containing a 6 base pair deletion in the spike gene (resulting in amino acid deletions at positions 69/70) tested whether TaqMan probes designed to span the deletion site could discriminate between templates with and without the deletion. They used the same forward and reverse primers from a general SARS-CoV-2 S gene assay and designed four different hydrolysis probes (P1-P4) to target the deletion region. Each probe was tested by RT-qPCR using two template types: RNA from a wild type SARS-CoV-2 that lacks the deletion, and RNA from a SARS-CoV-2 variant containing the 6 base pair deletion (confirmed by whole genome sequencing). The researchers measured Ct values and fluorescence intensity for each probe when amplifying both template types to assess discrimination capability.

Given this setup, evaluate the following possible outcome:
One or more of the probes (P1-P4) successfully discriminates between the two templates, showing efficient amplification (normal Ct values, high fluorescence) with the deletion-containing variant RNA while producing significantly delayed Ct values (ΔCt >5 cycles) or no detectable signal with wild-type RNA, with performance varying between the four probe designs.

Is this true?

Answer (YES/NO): NO